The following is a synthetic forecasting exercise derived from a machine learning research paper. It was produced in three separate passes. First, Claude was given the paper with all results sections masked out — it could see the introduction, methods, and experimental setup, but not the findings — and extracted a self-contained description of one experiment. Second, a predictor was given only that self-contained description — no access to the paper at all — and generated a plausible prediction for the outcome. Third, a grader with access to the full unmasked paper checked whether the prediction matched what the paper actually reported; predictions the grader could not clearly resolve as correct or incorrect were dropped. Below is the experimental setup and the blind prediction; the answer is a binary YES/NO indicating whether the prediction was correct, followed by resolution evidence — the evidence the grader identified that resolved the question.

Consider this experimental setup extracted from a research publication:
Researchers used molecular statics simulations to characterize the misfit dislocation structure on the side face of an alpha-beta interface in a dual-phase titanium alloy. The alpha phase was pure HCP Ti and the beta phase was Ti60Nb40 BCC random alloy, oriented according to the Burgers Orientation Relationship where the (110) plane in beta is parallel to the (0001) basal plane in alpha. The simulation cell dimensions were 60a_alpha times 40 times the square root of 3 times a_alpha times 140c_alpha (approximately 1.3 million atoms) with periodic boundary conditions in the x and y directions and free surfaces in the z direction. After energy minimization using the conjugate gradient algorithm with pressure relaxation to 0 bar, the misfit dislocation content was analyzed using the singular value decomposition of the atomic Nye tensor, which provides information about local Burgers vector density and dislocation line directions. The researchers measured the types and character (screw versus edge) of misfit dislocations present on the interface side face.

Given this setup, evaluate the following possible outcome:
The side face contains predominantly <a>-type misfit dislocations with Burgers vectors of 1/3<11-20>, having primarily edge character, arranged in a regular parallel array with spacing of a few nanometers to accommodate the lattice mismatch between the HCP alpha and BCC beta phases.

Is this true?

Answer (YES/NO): NO